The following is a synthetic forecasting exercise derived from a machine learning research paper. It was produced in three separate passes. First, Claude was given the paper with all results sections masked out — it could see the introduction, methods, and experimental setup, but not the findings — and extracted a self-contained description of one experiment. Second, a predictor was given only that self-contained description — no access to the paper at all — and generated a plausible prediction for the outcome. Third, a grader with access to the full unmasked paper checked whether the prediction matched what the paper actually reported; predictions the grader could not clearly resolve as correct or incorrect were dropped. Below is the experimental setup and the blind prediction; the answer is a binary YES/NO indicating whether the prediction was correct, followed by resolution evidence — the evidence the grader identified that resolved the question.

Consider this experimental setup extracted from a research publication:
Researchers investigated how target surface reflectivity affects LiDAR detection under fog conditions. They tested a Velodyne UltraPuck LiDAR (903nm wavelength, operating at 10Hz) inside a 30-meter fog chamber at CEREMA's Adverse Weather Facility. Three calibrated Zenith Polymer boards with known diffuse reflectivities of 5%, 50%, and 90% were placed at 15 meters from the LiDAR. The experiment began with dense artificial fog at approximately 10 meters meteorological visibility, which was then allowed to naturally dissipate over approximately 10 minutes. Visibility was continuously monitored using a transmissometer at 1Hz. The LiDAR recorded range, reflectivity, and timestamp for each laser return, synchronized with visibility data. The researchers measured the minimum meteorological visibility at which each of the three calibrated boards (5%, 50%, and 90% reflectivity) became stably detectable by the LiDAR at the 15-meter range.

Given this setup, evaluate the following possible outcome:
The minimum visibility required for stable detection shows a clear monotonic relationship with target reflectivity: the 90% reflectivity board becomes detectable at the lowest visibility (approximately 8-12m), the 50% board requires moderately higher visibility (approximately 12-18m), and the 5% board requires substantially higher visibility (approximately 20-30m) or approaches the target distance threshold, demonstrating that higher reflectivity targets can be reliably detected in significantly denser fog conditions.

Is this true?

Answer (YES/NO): NO